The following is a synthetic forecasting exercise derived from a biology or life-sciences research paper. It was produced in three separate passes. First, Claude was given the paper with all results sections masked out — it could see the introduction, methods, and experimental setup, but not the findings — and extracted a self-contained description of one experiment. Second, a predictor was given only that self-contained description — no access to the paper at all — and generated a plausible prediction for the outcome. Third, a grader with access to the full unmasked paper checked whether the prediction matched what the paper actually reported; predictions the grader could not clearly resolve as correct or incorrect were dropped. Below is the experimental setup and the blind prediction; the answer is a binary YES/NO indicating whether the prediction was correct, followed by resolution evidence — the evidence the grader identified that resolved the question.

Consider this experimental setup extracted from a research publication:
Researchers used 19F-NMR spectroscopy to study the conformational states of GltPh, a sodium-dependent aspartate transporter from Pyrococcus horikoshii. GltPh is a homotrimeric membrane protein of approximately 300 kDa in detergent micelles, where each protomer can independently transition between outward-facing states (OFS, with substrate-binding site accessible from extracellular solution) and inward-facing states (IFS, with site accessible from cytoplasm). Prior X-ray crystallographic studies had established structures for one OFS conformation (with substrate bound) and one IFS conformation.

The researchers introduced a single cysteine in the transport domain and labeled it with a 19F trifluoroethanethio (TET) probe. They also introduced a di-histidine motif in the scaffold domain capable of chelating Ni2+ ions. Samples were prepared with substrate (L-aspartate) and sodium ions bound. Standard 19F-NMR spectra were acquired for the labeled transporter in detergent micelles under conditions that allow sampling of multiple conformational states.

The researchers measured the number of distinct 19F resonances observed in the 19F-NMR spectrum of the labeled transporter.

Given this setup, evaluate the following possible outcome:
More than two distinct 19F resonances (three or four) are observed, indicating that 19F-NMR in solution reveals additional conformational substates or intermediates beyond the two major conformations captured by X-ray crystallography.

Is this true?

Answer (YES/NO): YES